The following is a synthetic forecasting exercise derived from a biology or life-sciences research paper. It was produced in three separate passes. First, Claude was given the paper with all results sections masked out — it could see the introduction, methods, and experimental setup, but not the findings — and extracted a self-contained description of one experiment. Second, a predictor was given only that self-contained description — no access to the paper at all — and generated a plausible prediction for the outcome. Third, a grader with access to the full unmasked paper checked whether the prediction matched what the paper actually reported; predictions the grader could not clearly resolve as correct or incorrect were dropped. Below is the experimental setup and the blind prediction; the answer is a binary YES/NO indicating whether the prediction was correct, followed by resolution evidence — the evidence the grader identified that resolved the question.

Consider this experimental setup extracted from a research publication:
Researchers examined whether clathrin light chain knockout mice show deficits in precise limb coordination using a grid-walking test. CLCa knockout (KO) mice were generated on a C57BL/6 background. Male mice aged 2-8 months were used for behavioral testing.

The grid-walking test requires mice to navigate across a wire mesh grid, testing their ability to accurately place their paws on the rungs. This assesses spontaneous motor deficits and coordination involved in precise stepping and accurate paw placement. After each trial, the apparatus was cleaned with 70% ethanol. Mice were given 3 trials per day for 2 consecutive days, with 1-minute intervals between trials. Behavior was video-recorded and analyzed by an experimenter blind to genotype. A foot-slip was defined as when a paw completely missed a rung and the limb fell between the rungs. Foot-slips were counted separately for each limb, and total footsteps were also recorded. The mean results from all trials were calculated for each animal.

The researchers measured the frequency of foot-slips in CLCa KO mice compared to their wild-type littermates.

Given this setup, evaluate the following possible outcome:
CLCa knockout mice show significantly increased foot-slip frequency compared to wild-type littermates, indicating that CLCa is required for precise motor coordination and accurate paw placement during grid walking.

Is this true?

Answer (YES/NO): NO